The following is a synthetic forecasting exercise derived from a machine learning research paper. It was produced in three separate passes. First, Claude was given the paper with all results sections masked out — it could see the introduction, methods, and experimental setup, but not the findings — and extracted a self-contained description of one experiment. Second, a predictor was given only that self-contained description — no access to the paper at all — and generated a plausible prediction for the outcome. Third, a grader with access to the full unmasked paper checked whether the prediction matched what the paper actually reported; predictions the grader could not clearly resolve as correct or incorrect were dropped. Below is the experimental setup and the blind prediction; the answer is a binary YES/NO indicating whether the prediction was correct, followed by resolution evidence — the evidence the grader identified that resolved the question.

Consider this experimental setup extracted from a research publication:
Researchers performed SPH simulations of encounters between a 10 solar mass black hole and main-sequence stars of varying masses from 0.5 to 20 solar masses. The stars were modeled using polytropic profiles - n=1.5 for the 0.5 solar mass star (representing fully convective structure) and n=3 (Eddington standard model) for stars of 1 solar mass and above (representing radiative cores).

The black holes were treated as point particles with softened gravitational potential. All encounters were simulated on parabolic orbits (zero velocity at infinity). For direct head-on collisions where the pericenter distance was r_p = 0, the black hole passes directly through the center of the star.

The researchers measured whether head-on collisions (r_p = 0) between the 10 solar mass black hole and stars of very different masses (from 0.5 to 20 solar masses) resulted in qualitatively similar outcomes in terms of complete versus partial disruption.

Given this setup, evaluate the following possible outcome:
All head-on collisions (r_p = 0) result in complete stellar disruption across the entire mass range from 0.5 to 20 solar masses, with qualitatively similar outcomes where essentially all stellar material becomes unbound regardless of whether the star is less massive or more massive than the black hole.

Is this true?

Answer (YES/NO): NO